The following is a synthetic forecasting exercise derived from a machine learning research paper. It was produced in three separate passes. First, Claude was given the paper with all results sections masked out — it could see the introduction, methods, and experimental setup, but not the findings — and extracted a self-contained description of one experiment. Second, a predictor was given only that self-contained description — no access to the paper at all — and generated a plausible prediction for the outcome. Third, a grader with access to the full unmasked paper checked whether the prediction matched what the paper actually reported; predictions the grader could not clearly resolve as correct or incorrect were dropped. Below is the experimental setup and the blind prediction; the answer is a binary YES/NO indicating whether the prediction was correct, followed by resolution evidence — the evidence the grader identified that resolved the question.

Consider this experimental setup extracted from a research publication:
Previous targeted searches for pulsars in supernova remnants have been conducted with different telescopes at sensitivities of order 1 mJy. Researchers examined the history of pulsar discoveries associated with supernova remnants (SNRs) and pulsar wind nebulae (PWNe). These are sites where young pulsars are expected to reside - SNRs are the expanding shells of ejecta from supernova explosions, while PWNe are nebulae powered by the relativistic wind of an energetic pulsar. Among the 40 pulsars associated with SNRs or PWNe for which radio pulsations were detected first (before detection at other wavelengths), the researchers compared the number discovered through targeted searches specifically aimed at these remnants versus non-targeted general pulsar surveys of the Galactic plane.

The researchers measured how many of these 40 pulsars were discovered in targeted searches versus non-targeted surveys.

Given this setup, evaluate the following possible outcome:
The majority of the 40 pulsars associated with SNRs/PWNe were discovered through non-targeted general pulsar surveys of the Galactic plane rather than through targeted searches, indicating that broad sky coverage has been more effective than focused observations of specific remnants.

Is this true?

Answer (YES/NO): YES